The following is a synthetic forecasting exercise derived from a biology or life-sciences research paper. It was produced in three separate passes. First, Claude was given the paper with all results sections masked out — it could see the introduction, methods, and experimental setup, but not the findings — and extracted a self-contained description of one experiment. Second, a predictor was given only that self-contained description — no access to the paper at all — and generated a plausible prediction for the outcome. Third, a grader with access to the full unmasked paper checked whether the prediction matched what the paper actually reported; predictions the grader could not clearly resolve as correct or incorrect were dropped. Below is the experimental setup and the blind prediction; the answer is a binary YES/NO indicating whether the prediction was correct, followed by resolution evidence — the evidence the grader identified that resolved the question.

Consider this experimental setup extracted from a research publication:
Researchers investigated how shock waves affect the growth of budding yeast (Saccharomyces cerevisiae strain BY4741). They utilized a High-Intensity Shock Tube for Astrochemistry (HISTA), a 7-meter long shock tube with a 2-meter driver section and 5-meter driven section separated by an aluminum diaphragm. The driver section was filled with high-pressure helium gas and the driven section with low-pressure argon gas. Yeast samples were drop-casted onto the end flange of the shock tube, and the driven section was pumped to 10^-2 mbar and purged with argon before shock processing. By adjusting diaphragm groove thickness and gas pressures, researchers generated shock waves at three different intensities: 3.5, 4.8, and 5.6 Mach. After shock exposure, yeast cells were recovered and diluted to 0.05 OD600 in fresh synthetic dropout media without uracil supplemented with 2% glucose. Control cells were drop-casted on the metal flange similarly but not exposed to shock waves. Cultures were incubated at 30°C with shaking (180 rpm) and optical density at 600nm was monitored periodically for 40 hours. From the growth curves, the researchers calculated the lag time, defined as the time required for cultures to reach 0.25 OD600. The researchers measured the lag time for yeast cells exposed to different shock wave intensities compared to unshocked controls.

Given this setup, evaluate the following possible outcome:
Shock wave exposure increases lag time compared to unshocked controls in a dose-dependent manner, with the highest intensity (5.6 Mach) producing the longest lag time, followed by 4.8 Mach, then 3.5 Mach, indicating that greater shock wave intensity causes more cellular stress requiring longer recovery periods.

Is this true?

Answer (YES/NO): YES